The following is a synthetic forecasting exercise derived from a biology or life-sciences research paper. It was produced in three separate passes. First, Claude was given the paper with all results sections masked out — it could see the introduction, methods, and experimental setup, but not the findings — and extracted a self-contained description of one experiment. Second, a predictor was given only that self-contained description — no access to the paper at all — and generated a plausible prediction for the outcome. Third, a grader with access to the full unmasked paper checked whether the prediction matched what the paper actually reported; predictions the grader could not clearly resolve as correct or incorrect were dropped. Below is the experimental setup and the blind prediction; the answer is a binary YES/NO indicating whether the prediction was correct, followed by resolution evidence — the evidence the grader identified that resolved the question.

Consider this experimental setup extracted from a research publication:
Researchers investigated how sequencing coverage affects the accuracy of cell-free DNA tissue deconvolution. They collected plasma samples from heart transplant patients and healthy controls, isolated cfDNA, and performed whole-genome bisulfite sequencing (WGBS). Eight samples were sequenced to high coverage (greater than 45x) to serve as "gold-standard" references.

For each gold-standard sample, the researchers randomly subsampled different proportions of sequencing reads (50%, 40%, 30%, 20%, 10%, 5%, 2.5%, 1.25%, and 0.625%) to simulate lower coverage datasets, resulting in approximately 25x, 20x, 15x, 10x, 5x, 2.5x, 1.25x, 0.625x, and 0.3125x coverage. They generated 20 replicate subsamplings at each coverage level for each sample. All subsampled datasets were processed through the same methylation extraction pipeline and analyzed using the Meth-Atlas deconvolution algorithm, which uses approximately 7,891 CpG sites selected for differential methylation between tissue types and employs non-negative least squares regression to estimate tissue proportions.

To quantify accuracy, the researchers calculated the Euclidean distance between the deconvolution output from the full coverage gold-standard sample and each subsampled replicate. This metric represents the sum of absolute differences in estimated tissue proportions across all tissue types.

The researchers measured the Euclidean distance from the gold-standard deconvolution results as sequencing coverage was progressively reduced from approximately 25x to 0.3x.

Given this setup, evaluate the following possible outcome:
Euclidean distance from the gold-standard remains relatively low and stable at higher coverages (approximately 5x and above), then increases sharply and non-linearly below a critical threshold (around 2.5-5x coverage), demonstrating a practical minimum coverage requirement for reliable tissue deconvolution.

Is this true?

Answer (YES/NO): YES